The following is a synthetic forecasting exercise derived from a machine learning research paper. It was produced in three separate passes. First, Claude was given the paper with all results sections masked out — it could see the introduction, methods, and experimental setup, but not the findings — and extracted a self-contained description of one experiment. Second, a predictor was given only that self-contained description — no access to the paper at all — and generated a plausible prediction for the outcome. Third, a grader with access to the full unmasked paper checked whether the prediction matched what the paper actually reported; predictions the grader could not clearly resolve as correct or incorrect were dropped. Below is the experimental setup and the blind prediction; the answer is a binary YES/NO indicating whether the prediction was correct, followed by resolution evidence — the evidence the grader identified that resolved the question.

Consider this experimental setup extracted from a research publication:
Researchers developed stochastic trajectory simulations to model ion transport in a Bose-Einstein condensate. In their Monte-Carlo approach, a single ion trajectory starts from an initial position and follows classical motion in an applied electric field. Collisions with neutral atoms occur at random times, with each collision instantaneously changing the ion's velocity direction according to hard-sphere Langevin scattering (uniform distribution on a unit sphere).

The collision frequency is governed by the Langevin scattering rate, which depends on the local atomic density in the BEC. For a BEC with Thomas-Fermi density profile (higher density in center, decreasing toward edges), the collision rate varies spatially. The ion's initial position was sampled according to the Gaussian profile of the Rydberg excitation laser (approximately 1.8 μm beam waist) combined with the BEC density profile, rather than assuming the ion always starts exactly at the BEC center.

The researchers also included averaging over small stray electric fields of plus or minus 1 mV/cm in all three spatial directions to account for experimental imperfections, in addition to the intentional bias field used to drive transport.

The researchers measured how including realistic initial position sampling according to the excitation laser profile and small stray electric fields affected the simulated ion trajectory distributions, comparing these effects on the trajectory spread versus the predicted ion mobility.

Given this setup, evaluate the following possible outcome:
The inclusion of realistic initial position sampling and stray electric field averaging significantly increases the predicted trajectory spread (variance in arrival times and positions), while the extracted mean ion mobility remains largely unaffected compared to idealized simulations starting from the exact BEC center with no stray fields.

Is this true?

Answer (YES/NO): NO